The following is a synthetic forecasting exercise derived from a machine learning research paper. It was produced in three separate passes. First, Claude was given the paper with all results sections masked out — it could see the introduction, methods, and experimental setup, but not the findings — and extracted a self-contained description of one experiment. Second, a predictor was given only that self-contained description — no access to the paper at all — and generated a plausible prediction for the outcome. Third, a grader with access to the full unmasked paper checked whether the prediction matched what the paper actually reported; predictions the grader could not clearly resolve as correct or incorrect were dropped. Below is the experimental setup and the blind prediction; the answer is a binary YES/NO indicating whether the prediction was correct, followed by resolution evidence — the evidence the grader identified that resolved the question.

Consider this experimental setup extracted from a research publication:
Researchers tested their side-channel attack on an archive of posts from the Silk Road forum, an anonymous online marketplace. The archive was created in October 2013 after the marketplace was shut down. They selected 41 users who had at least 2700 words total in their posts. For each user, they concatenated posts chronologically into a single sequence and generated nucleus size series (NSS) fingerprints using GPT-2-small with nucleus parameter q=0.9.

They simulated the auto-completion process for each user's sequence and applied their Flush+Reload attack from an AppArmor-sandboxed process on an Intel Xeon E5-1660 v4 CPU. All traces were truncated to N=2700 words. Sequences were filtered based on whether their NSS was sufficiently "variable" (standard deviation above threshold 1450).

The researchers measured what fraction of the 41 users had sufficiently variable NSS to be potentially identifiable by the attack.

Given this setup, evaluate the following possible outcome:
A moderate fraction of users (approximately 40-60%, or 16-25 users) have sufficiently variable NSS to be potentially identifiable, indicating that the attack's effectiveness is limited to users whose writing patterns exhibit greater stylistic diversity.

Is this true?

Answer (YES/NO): YES